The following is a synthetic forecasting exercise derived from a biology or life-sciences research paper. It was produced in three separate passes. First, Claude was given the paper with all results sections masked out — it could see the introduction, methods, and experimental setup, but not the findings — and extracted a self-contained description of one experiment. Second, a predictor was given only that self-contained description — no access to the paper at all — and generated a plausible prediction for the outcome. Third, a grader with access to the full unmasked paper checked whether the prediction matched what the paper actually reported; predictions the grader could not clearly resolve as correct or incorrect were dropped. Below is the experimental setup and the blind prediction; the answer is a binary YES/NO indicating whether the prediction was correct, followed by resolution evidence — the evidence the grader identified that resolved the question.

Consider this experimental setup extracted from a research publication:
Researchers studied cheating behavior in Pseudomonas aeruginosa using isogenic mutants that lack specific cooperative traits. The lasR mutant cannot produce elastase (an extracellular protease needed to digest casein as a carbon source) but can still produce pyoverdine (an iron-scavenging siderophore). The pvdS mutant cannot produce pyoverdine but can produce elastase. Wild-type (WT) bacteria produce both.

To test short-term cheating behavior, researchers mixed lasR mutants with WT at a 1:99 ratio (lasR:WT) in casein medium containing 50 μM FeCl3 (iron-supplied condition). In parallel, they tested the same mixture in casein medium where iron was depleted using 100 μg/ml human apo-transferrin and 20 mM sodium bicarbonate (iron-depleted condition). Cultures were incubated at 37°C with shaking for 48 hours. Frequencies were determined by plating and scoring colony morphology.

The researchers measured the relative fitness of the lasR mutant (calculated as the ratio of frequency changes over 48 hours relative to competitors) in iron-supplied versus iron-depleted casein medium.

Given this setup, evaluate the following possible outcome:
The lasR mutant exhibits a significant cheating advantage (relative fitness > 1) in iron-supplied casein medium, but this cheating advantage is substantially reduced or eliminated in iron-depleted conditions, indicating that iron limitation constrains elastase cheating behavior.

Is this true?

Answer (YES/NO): NO